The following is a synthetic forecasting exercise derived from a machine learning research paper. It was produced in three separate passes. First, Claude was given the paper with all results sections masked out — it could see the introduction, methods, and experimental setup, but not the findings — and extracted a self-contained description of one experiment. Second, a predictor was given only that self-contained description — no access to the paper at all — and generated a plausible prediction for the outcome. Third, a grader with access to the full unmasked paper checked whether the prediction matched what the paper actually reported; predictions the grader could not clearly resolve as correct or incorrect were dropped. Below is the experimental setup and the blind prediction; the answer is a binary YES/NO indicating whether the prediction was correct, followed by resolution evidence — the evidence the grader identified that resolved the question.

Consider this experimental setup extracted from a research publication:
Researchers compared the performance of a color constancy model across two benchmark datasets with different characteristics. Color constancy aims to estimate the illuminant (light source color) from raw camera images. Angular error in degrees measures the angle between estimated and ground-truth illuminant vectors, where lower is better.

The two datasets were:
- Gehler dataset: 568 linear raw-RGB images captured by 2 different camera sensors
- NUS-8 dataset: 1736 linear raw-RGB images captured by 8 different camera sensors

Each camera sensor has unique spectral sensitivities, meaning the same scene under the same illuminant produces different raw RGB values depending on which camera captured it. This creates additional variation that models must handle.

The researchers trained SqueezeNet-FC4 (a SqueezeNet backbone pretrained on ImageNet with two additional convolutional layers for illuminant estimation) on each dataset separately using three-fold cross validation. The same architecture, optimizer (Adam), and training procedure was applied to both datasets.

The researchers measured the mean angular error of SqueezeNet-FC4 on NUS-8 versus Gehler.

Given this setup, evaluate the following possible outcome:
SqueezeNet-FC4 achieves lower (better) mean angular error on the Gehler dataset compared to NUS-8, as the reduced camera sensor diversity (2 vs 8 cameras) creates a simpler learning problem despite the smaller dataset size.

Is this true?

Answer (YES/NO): YES